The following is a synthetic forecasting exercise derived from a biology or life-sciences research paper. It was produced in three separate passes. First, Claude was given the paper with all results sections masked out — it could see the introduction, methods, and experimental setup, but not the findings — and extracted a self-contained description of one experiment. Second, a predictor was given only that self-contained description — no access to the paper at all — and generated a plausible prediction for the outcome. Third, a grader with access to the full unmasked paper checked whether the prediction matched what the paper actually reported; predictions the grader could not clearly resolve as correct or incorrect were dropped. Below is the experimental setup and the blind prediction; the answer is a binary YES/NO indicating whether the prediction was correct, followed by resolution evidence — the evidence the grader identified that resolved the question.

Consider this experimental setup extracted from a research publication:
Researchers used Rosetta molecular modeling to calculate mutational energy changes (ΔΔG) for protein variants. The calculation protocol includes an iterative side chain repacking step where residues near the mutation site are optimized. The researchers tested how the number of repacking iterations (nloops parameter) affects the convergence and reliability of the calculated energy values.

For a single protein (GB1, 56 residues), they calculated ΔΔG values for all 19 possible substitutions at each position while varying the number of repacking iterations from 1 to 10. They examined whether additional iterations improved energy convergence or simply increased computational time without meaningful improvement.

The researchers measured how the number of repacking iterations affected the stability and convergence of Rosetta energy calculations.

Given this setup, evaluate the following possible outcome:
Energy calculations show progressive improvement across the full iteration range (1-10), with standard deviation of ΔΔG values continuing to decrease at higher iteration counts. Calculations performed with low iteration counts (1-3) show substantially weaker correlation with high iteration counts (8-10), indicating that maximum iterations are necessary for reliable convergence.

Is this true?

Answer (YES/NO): NO